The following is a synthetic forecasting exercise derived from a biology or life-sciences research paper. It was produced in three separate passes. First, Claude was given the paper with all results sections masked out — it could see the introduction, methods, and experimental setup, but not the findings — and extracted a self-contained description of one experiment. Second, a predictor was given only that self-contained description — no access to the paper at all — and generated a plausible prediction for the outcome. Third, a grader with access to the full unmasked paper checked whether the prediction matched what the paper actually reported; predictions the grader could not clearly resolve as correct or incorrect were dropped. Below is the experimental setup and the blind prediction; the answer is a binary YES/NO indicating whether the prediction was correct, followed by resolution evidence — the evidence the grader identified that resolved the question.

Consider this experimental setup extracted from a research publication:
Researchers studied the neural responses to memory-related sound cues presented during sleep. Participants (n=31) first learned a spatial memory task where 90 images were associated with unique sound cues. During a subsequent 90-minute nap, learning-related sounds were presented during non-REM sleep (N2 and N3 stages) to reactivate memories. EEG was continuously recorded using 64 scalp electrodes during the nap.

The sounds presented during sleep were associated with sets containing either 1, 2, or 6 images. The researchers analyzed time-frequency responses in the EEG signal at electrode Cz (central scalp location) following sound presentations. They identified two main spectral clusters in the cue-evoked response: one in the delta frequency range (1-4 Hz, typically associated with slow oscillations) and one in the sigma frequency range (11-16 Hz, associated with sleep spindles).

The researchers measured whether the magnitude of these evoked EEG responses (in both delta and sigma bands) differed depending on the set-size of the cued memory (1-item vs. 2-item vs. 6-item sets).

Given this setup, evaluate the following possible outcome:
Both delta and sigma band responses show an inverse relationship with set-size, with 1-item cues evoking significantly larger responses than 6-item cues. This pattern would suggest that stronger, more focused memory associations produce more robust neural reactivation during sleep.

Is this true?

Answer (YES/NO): NO